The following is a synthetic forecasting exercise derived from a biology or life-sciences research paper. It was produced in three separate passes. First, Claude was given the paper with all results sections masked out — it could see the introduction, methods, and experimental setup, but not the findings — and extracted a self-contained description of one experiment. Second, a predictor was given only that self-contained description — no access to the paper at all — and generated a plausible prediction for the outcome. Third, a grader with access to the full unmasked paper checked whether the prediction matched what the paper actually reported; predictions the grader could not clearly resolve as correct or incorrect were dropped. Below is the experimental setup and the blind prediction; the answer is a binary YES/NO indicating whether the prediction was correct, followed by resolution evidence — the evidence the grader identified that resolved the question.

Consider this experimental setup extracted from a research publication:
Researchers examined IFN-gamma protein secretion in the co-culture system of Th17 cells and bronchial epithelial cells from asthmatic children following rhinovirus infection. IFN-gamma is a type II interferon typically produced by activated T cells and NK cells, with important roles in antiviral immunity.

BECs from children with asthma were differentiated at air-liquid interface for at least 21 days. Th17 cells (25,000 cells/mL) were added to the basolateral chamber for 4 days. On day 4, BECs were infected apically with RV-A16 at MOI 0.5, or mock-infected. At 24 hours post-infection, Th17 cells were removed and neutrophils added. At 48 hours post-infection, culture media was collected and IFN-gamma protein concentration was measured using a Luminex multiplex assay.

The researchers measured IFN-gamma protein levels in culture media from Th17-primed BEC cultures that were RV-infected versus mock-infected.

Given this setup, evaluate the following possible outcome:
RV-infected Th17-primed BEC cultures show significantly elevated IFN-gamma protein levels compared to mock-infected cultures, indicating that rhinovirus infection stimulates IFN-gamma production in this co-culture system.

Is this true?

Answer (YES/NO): YES